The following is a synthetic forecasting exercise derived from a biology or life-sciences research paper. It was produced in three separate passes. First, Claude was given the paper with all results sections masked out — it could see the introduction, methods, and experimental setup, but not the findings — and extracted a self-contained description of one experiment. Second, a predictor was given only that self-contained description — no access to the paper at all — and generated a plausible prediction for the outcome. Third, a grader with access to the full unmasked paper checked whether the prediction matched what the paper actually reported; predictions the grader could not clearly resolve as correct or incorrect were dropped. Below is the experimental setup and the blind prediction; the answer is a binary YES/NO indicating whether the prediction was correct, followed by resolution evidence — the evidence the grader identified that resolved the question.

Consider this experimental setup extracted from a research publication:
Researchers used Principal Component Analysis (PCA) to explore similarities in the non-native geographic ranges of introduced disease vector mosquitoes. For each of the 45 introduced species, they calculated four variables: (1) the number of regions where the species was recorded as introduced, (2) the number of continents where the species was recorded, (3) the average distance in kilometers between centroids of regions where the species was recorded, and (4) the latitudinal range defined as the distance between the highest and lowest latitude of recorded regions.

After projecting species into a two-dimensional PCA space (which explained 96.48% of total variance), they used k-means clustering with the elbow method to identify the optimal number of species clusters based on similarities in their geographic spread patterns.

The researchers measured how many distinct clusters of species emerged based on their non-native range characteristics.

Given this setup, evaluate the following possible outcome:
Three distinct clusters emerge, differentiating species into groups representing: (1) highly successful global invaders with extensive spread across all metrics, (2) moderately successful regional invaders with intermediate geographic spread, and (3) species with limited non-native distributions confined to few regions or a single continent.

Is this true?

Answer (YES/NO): NO